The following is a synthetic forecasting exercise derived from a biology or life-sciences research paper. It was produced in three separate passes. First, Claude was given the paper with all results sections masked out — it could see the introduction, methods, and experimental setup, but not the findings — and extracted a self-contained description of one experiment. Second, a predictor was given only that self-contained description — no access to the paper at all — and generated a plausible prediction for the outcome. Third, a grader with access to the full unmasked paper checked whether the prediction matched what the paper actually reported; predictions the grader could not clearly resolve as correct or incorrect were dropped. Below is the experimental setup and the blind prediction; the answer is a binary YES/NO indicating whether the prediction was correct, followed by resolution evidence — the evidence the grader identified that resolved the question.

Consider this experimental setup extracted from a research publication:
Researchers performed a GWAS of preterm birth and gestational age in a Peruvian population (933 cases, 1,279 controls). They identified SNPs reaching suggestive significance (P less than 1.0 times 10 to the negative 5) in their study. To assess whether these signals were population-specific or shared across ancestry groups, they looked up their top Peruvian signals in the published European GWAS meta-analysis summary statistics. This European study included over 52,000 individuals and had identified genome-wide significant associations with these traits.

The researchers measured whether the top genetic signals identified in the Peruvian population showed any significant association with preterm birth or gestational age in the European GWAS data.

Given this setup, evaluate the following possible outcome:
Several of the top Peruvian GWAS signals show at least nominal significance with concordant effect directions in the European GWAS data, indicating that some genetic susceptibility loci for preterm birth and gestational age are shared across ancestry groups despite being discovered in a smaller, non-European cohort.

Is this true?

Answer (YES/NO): NO